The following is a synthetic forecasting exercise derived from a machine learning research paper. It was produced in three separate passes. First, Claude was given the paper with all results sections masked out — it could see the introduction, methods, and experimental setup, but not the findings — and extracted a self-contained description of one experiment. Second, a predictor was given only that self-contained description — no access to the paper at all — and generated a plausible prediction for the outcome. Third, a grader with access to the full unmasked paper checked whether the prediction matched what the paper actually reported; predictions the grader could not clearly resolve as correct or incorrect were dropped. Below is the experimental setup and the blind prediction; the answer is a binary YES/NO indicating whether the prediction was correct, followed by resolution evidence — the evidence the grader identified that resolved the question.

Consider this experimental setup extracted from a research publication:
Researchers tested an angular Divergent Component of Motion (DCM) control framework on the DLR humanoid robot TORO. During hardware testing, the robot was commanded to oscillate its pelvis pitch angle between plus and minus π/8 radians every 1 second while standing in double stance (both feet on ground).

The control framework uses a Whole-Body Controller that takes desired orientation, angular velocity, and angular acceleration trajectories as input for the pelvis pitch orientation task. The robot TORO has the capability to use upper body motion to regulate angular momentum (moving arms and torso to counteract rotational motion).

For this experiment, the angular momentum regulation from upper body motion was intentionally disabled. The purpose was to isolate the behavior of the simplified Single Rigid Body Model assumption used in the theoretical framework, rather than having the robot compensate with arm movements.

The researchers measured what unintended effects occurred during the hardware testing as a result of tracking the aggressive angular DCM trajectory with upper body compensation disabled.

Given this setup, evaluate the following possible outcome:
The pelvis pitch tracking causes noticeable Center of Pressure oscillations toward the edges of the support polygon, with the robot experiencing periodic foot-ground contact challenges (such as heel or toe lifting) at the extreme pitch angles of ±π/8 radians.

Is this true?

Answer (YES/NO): YES